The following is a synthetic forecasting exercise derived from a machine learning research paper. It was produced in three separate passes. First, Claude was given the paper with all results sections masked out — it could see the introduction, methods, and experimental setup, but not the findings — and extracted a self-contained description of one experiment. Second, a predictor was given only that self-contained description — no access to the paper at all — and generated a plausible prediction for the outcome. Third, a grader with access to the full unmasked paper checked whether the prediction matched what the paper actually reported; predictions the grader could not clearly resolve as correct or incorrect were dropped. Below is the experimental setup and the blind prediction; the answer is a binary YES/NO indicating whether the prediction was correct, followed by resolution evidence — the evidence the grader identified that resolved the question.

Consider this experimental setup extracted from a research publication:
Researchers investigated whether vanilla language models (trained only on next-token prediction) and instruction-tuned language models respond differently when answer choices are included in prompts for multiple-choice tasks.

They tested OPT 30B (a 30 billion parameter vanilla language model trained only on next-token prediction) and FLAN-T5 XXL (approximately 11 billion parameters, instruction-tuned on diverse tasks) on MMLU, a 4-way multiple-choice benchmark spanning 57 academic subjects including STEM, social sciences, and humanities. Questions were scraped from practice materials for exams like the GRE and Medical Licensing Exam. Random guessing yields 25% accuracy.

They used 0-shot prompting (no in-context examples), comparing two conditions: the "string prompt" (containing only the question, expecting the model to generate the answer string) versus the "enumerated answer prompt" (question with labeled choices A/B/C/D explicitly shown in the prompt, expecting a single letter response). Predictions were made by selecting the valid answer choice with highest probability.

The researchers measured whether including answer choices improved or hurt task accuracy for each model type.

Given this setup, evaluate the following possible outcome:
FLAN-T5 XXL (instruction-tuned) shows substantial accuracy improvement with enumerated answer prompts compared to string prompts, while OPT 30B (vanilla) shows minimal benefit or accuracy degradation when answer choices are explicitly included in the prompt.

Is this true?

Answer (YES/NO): YES